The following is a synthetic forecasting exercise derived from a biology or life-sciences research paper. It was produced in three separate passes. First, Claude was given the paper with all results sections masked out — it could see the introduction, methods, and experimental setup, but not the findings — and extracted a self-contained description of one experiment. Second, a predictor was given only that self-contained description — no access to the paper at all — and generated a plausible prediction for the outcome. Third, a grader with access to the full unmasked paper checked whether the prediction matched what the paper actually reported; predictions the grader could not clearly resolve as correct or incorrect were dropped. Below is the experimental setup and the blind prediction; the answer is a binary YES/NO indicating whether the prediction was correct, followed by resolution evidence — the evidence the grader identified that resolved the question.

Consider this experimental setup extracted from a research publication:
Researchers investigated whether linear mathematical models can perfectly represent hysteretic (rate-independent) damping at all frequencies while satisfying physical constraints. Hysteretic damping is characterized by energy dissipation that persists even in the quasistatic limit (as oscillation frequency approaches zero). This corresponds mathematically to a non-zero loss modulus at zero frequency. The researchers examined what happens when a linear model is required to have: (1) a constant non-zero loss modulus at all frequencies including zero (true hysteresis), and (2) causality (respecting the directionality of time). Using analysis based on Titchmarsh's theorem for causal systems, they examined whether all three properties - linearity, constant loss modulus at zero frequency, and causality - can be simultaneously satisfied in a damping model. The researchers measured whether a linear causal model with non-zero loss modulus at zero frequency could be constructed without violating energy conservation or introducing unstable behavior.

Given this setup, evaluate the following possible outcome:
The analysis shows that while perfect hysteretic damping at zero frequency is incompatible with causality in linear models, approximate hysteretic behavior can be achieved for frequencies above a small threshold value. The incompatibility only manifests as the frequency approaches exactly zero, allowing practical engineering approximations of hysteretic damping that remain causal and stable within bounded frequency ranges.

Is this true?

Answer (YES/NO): YES